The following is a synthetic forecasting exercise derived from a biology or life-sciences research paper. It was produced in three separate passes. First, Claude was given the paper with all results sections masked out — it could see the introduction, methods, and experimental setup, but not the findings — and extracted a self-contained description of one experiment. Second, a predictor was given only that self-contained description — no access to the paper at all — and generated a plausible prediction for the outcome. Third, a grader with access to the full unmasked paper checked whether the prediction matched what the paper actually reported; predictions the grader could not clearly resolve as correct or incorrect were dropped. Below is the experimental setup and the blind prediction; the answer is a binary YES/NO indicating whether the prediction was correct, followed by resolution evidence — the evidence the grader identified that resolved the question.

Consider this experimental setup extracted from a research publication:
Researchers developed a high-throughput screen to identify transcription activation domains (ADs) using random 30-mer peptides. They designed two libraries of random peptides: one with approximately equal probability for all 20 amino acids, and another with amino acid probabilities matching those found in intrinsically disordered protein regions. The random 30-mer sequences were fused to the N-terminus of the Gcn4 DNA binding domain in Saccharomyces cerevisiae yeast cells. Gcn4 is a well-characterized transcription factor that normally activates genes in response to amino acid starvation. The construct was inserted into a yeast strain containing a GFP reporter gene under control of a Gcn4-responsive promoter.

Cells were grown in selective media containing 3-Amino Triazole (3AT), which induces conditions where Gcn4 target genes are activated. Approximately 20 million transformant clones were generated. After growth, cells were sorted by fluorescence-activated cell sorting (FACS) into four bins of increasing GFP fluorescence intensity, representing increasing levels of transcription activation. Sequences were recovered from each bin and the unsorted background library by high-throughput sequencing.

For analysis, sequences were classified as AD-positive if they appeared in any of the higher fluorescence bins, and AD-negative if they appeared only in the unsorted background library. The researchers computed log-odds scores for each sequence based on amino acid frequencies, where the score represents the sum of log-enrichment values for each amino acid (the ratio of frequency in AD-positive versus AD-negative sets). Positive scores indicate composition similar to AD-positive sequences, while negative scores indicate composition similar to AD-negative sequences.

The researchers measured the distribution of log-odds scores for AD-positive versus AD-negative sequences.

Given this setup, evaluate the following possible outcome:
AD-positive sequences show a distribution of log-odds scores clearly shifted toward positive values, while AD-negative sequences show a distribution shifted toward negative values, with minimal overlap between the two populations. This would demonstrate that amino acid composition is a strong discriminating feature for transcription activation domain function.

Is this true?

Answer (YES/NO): NO